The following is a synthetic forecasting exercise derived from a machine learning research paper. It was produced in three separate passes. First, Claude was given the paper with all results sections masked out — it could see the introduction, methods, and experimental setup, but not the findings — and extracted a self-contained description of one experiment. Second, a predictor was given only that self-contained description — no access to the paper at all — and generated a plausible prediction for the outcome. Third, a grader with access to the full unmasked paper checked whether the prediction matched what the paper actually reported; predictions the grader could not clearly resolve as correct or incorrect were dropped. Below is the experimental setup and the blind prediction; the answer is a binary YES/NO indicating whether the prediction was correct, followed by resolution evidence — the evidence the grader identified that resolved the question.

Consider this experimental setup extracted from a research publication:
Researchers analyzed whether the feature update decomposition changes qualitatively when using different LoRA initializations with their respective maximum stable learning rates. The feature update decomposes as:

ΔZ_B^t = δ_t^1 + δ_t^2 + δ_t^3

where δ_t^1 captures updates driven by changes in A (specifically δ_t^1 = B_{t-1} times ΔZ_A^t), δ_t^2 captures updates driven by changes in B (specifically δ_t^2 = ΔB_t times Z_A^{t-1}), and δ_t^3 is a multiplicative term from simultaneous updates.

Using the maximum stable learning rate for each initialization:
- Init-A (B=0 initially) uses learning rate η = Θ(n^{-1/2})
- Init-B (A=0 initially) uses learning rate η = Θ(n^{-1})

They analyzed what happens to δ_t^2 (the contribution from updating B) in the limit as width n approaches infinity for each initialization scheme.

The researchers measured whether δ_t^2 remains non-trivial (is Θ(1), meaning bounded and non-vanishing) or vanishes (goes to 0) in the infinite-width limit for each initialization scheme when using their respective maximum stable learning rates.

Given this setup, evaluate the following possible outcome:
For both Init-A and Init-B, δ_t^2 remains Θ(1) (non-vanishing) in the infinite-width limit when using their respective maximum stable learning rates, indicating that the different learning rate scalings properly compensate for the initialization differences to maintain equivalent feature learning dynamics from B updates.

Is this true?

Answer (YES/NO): NO